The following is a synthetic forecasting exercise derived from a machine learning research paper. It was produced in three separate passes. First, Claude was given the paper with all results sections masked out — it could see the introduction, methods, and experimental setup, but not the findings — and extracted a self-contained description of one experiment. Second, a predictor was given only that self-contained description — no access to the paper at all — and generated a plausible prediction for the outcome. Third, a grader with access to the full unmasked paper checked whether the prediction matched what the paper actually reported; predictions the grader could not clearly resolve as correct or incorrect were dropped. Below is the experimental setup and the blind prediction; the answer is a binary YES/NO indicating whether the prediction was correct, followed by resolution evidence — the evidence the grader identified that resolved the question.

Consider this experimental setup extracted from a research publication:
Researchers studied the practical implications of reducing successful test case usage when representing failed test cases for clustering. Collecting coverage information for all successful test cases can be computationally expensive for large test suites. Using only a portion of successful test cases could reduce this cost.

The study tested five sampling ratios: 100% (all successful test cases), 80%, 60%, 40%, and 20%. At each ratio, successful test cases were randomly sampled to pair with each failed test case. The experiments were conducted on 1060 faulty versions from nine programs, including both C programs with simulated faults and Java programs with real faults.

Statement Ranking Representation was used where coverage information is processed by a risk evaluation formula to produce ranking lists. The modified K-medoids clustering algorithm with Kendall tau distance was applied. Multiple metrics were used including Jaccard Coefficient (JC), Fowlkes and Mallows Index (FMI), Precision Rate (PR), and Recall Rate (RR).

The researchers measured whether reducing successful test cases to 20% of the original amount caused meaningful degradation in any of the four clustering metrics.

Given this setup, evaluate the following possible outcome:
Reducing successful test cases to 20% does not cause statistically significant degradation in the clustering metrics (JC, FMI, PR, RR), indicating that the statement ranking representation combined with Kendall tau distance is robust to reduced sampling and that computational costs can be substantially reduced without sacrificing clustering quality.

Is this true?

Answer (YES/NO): YES